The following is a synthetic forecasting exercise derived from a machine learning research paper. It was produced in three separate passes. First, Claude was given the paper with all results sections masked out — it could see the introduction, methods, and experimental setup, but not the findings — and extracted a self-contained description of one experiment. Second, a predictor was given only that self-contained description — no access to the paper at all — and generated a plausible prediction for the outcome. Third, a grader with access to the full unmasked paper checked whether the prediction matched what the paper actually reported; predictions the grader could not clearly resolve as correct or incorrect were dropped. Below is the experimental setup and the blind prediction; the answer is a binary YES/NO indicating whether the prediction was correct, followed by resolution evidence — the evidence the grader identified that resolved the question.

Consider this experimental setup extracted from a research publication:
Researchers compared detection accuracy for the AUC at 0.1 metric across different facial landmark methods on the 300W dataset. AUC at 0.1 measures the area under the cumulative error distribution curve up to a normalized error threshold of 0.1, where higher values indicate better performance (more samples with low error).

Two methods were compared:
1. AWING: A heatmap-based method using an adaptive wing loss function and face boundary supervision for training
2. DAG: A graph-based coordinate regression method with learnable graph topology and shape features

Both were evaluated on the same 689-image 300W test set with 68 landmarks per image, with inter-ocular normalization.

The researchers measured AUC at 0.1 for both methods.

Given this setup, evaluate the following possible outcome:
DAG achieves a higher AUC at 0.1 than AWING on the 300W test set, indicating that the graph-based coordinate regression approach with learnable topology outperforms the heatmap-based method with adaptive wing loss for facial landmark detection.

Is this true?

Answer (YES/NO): NO